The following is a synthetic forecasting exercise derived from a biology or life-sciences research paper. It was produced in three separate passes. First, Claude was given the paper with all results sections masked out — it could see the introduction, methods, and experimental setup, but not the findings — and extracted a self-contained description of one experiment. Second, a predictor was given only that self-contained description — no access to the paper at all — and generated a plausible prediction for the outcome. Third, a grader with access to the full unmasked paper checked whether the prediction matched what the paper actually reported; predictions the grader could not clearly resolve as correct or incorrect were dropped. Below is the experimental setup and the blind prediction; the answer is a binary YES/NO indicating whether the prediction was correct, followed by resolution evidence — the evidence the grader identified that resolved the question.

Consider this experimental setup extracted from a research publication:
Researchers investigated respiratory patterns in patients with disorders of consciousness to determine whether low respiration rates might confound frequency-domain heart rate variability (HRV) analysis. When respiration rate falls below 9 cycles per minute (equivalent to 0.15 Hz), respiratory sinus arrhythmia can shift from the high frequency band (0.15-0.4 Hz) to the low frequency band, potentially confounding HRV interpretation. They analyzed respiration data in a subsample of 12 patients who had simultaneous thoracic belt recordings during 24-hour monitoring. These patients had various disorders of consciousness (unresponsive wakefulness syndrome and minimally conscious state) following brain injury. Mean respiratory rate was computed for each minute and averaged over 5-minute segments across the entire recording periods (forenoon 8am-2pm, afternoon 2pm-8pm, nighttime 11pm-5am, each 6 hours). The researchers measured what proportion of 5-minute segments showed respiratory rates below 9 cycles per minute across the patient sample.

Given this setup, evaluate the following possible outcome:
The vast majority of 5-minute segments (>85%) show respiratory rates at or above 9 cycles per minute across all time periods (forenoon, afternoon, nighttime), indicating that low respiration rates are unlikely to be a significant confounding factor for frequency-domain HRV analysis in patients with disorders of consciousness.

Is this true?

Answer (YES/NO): YES